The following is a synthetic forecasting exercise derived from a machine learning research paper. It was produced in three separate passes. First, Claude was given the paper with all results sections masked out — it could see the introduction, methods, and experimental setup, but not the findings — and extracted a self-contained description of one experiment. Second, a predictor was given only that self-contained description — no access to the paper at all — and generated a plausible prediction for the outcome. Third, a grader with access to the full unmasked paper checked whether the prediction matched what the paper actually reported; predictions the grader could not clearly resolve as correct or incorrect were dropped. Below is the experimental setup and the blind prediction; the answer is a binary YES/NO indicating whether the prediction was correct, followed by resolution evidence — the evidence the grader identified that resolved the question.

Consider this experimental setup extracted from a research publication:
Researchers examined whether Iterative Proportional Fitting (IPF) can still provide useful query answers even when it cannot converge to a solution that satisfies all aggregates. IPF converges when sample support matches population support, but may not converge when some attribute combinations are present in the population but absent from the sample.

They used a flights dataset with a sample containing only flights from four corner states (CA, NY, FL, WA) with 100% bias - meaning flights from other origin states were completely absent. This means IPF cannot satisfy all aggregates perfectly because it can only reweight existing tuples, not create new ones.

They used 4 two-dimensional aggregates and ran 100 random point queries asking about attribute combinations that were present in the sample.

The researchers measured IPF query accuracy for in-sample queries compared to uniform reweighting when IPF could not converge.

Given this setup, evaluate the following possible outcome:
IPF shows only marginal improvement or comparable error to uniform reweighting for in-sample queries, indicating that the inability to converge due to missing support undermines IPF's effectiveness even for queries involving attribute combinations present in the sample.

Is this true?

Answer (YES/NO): NO